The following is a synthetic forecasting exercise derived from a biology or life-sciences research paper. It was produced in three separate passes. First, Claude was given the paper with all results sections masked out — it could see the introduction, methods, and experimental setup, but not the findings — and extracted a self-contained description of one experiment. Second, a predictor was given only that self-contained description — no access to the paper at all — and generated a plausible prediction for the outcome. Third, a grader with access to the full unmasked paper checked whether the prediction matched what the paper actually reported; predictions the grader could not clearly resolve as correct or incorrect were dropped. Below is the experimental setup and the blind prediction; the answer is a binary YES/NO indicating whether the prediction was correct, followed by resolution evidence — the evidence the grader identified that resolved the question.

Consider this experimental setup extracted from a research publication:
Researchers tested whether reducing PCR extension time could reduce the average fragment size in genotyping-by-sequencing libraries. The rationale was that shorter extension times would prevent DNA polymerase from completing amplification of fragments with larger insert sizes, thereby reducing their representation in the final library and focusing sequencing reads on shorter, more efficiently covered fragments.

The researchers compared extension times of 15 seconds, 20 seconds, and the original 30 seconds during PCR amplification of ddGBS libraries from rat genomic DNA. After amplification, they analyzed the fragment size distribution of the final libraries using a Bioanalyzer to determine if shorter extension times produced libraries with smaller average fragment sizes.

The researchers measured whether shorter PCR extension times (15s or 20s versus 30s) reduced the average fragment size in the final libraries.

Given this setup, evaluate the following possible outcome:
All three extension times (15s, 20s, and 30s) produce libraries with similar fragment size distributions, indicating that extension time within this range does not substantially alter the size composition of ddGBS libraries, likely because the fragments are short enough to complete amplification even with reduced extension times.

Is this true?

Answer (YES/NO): YES